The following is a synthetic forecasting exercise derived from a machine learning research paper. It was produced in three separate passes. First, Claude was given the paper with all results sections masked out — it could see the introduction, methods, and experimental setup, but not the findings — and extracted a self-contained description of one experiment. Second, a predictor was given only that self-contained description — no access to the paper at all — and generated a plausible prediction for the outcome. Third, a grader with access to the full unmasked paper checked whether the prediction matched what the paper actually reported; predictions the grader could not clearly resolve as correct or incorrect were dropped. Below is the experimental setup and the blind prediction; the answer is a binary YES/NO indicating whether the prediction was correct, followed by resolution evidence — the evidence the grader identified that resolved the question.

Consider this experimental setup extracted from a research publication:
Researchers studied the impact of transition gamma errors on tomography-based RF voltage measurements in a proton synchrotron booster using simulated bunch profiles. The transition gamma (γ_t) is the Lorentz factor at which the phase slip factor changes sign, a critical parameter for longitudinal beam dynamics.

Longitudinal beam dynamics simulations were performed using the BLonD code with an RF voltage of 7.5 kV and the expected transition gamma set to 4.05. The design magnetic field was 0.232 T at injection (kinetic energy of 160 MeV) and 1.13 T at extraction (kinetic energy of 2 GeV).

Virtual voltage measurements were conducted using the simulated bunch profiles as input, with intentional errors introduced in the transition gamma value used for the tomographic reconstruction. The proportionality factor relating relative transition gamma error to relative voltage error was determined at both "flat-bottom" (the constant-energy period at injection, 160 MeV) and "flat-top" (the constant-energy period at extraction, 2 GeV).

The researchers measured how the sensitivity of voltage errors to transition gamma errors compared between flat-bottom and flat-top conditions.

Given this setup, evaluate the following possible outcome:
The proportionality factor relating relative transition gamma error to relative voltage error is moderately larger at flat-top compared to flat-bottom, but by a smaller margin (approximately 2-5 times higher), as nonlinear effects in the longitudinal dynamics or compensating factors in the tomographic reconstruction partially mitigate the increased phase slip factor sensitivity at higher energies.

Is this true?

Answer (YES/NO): NO